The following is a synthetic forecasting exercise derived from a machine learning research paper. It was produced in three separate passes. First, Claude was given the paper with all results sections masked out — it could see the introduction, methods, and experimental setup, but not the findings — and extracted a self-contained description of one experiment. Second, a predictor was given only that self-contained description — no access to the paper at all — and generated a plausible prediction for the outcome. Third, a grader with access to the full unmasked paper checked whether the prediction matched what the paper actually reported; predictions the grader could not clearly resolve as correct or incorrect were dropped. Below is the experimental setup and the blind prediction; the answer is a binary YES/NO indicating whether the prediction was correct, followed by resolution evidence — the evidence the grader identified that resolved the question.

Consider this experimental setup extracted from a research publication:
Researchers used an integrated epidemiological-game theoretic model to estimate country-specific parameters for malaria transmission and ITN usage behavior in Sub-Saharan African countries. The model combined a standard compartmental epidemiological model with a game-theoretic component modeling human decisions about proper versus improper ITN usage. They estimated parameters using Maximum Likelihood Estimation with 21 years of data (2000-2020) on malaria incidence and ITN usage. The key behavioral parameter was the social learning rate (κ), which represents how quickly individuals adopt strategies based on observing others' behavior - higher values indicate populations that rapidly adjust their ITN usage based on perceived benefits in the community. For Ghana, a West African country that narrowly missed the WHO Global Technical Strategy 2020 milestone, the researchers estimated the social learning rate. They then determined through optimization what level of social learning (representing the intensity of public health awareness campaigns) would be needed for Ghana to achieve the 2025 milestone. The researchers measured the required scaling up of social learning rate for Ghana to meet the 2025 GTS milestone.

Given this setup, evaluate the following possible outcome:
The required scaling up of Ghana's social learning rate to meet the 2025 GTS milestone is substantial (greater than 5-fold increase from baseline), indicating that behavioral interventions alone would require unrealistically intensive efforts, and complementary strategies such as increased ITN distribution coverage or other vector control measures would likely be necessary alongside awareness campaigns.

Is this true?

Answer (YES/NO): YES